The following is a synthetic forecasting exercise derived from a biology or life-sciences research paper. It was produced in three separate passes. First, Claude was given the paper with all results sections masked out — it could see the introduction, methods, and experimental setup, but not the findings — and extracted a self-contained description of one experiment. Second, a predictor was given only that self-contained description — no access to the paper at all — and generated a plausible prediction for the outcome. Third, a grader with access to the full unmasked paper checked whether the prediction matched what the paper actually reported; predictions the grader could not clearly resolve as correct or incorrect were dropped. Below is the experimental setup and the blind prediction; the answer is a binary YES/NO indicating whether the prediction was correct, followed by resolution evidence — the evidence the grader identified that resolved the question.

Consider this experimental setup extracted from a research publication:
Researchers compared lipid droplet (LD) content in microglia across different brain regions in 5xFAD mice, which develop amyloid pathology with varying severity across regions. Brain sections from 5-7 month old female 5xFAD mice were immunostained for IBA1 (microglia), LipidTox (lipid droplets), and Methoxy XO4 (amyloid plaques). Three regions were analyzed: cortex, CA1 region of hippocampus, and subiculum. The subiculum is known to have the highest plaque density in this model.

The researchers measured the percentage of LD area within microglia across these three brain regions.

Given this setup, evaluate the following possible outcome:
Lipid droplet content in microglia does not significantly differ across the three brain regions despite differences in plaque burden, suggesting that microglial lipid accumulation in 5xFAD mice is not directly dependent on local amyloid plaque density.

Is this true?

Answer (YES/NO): NO